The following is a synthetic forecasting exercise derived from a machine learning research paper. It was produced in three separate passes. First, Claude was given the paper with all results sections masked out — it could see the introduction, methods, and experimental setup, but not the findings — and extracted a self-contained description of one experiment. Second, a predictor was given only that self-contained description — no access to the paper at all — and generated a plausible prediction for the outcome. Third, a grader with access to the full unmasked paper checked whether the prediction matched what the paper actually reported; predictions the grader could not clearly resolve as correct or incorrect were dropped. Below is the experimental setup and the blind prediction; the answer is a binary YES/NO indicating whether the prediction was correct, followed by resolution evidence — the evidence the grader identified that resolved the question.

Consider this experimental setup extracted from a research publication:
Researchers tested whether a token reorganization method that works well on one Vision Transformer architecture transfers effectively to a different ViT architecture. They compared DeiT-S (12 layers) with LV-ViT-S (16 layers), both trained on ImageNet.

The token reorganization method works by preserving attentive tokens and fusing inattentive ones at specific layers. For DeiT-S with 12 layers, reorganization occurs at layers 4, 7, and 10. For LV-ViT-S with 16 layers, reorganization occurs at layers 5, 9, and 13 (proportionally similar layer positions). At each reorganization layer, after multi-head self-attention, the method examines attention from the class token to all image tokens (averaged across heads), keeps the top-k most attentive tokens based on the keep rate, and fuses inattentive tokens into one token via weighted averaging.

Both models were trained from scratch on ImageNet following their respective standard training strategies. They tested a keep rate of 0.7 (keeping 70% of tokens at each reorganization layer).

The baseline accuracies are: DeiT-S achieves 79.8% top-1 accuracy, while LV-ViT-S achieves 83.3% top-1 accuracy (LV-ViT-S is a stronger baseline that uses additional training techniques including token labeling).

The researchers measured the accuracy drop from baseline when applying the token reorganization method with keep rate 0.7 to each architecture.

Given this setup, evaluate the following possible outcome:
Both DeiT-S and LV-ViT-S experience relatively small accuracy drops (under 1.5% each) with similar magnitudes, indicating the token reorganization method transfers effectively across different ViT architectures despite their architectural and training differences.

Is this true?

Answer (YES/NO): YES